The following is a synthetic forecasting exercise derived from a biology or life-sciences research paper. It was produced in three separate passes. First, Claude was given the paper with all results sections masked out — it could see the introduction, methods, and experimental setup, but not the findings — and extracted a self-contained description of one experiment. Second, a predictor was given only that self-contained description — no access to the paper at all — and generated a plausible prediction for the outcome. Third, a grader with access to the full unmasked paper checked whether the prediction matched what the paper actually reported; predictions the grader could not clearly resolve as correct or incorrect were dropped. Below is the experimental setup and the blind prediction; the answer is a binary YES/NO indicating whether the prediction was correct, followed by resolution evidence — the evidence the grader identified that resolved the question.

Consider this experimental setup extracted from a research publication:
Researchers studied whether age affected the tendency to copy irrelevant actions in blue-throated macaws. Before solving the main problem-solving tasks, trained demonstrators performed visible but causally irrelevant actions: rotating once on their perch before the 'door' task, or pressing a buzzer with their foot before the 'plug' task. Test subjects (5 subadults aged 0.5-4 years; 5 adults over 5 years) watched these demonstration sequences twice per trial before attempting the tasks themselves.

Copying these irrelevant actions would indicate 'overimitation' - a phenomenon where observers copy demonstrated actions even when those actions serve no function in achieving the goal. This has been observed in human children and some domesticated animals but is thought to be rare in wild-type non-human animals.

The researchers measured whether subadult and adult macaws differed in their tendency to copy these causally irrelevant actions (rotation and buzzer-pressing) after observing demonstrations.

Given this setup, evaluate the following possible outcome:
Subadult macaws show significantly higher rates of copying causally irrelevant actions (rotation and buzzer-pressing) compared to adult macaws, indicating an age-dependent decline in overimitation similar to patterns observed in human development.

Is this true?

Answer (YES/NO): NO